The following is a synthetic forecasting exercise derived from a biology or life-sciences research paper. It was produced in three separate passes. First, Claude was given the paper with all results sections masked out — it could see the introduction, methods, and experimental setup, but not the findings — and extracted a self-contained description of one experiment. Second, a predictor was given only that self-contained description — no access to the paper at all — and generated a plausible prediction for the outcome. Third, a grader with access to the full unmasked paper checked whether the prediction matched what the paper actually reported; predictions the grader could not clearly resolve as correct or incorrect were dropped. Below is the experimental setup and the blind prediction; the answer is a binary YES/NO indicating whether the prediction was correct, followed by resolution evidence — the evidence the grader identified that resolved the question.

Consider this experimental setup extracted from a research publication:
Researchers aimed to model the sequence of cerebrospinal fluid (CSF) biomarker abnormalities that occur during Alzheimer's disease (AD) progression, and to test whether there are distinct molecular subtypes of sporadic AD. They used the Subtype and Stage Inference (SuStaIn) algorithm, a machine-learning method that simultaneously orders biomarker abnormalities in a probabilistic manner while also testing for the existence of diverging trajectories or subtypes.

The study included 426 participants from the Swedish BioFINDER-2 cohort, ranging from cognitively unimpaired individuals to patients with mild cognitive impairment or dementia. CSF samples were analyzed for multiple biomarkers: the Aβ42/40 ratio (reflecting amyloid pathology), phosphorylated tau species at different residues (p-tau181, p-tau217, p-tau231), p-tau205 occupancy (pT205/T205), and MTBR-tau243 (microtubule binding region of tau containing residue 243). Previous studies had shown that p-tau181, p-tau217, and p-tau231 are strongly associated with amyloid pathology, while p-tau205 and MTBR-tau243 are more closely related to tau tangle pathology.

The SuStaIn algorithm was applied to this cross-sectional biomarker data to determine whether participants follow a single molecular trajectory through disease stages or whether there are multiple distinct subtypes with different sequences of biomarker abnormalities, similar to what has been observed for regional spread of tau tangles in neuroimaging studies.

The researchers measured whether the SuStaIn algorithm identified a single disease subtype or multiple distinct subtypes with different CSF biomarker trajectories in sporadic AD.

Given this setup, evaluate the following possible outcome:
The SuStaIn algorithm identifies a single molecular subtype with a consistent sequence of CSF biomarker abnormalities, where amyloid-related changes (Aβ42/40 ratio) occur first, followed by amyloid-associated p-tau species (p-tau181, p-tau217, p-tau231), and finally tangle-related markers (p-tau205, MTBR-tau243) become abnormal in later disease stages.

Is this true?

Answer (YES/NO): NO